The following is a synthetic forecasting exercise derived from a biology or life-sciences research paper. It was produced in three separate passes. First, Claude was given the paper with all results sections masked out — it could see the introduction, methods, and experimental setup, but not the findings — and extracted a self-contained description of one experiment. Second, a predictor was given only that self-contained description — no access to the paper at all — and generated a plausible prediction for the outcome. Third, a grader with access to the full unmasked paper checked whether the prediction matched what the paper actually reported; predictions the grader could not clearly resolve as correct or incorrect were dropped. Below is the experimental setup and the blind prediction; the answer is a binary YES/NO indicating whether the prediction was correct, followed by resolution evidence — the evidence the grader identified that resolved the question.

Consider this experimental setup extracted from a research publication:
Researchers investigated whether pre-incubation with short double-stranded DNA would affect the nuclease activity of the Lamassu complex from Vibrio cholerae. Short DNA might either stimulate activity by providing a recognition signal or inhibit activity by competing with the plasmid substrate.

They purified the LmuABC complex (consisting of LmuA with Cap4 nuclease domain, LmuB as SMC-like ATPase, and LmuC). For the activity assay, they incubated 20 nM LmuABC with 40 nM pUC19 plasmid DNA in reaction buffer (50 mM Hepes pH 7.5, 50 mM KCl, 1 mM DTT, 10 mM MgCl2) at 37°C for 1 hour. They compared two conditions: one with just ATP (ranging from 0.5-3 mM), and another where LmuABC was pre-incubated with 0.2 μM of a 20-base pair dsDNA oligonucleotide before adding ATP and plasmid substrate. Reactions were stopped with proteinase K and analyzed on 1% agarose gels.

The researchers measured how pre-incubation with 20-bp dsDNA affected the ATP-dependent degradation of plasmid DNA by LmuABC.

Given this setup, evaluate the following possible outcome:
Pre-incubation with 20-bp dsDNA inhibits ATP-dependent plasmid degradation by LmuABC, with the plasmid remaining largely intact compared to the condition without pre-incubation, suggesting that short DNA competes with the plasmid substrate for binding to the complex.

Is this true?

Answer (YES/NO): NO